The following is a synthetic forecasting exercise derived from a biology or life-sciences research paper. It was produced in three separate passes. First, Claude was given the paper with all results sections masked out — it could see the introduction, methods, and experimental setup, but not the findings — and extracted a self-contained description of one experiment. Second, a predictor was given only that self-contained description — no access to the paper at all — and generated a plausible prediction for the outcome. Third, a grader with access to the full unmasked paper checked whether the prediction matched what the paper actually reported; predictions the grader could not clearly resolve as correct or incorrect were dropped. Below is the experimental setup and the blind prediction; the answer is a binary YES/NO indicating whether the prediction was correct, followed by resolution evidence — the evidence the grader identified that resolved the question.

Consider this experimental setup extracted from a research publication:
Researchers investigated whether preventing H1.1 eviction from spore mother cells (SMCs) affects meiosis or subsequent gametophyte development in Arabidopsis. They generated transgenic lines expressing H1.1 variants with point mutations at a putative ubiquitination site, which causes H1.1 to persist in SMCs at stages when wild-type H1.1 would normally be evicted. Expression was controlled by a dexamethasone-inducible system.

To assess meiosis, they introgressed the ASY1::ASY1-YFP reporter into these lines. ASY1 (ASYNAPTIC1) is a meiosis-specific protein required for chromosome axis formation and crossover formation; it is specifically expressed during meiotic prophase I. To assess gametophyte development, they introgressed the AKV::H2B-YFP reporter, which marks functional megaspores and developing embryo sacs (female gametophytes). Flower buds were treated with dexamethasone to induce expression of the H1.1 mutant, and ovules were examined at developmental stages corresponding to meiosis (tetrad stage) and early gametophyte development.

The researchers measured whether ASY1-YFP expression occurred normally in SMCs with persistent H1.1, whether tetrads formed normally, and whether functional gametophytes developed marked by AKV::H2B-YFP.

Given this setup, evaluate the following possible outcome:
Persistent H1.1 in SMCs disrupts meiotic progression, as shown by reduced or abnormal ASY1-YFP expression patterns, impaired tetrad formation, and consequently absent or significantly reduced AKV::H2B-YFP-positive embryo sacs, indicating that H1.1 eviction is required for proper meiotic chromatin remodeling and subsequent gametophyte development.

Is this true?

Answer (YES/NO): NO